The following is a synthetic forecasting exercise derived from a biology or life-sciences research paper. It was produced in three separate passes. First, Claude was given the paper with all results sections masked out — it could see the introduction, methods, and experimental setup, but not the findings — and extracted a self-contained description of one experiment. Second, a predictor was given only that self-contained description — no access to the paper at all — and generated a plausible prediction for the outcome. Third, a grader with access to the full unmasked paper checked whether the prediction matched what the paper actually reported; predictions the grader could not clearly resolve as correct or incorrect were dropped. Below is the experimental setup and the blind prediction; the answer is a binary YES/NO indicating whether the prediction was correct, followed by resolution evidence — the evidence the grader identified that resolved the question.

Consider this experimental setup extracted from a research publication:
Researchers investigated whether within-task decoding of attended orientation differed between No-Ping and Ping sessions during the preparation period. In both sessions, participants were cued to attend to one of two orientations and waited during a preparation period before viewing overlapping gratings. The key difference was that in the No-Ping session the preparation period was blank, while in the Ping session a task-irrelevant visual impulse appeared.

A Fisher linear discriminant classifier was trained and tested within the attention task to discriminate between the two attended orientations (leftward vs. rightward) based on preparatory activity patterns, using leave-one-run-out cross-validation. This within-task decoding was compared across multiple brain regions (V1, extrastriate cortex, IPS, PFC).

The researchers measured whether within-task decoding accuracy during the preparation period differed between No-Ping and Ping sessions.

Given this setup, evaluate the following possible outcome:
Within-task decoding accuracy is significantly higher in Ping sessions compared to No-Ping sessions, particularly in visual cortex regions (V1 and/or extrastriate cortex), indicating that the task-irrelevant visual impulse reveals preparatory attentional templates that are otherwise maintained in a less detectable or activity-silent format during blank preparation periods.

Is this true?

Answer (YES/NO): NO